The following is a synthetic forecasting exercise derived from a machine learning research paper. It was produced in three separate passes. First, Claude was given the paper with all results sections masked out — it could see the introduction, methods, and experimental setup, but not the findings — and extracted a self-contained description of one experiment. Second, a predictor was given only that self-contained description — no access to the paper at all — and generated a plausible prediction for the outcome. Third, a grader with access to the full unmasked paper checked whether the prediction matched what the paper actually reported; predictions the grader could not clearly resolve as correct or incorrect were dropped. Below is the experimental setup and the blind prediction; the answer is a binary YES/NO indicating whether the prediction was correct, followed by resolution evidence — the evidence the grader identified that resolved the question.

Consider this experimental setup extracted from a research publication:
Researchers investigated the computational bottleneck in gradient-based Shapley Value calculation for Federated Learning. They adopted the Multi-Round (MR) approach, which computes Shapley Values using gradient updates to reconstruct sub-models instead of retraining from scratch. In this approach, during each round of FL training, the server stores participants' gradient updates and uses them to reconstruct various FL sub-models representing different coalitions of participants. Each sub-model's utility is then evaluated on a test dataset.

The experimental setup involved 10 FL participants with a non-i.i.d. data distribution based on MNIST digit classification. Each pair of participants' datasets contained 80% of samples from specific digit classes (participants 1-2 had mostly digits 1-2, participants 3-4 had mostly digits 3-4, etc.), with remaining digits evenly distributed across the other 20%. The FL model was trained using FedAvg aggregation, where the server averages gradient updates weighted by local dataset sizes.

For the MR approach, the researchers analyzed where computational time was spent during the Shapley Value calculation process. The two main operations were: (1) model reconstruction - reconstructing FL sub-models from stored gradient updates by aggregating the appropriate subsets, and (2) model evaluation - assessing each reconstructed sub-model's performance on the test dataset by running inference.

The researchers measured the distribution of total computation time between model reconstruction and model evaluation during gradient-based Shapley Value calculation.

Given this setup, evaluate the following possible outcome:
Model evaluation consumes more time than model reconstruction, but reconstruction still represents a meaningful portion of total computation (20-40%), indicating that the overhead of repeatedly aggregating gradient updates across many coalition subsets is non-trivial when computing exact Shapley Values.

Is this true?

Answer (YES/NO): NO